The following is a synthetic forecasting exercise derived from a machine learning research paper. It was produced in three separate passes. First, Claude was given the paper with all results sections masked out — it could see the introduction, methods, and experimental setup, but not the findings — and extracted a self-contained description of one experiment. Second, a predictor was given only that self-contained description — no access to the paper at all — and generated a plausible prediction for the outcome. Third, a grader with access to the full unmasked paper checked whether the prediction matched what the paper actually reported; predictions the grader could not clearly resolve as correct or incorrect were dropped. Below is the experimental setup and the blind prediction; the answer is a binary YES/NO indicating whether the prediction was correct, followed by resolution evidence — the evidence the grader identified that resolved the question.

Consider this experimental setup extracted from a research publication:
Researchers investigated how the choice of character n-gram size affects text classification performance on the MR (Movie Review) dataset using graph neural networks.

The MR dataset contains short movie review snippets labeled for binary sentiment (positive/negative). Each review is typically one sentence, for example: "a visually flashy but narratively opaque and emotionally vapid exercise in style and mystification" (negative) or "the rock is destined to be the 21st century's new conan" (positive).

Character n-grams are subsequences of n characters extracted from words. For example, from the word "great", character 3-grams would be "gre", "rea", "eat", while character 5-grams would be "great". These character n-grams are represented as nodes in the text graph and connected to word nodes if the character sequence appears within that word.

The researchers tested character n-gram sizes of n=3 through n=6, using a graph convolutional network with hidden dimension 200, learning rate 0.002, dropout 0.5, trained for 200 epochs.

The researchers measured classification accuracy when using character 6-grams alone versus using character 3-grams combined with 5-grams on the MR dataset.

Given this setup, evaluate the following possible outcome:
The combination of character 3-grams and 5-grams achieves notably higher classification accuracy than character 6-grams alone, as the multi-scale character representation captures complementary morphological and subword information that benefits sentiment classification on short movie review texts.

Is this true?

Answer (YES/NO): NO